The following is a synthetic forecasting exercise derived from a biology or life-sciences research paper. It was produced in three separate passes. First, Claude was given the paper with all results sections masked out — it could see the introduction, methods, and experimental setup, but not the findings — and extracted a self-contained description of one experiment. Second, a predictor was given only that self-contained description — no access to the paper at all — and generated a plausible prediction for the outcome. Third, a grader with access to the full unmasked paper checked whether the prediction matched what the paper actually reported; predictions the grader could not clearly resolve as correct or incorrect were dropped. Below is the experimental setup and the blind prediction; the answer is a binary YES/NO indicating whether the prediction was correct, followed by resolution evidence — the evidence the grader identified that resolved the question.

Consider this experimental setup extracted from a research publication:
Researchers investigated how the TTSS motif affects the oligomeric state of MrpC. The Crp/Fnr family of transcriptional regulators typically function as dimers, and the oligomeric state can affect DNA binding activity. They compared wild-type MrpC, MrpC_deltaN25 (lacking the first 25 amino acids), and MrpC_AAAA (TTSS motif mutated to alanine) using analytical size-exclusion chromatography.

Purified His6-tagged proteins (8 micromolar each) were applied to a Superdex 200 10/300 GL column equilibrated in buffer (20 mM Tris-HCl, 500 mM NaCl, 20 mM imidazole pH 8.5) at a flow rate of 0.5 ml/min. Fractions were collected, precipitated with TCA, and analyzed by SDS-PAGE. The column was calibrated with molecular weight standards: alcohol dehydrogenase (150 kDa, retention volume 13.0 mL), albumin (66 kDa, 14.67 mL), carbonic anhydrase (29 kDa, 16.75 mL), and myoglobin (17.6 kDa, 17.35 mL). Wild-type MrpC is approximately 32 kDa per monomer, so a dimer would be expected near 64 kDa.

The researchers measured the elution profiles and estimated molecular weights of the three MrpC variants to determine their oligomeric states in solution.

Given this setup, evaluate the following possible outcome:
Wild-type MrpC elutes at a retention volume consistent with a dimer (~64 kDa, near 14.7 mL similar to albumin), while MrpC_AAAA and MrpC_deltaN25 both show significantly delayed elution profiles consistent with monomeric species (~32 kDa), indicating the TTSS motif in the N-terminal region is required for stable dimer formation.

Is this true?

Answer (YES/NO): NO